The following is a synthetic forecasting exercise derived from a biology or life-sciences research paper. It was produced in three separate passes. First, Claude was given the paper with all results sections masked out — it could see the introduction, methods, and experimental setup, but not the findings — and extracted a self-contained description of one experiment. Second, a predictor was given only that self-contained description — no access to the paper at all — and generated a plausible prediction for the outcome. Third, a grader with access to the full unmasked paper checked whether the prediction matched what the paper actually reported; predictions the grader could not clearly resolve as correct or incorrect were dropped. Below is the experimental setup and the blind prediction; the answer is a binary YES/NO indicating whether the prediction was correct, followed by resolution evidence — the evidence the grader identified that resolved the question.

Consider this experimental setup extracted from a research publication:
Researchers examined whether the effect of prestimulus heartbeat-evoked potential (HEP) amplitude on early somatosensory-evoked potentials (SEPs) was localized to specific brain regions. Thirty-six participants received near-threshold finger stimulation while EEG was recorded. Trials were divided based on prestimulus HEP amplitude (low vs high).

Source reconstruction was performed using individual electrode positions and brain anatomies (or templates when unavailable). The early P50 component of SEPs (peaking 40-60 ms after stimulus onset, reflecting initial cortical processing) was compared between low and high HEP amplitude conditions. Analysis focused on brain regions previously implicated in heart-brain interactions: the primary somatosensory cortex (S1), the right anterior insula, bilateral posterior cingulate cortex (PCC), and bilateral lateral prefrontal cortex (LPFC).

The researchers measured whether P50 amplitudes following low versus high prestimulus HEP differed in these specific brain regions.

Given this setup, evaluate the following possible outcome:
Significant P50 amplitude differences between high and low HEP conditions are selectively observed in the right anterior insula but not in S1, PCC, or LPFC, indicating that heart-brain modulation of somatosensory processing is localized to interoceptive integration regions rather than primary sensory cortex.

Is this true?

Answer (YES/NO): NO